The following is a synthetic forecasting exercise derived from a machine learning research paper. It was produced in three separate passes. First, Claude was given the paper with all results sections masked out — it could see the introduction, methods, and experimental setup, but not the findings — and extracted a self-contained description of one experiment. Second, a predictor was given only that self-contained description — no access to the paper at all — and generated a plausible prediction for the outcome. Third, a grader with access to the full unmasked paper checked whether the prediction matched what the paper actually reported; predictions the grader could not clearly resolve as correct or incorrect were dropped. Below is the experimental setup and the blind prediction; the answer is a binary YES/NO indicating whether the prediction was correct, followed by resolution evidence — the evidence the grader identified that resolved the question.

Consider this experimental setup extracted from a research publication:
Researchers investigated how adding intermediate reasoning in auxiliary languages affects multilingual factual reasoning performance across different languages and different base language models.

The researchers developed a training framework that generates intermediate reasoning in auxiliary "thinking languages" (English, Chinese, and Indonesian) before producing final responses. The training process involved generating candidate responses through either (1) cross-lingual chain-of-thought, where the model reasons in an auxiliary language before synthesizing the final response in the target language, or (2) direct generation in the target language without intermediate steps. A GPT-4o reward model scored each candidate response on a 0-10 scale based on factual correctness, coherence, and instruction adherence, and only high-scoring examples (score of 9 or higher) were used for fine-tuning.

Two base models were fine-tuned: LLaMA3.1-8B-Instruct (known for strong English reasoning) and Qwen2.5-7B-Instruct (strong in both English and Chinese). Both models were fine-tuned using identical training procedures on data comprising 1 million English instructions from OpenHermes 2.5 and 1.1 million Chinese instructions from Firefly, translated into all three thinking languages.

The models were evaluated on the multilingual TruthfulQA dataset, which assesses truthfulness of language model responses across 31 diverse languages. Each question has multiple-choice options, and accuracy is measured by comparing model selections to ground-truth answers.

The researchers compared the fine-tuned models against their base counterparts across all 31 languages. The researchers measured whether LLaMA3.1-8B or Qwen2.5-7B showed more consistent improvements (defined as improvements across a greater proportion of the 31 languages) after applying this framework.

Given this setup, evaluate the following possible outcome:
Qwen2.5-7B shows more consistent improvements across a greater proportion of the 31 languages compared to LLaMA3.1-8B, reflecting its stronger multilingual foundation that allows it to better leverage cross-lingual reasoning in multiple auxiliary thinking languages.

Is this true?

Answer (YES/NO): NO